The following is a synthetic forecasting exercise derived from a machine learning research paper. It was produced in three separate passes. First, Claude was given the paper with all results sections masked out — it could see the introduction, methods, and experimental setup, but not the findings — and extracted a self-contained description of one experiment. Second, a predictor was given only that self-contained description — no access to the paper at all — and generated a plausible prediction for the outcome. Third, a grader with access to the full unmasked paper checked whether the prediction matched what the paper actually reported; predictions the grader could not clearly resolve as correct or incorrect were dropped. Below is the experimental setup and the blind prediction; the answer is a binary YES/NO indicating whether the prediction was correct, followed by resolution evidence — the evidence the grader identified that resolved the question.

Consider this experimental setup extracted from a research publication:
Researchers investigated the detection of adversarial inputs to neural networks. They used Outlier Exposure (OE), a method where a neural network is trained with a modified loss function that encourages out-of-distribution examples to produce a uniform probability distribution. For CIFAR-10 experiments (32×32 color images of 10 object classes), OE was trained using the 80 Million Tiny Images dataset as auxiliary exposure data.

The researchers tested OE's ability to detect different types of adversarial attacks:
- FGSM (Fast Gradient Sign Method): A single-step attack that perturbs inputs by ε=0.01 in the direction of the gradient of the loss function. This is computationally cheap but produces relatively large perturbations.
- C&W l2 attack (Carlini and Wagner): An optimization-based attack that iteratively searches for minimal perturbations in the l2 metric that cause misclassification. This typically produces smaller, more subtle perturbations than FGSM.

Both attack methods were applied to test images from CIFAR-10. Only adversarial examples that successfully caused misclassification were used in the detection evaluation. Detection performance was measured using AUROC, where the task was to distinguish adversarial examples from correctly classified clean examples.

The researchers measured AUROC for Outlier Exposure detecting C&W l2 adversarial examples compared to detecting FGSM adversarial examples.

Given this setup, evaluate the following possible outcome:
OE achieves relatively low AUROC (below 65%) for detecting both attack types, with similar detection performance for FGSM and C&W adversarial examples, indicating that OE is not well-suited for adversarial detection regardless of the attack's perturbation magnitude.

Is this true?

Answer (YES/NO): NO